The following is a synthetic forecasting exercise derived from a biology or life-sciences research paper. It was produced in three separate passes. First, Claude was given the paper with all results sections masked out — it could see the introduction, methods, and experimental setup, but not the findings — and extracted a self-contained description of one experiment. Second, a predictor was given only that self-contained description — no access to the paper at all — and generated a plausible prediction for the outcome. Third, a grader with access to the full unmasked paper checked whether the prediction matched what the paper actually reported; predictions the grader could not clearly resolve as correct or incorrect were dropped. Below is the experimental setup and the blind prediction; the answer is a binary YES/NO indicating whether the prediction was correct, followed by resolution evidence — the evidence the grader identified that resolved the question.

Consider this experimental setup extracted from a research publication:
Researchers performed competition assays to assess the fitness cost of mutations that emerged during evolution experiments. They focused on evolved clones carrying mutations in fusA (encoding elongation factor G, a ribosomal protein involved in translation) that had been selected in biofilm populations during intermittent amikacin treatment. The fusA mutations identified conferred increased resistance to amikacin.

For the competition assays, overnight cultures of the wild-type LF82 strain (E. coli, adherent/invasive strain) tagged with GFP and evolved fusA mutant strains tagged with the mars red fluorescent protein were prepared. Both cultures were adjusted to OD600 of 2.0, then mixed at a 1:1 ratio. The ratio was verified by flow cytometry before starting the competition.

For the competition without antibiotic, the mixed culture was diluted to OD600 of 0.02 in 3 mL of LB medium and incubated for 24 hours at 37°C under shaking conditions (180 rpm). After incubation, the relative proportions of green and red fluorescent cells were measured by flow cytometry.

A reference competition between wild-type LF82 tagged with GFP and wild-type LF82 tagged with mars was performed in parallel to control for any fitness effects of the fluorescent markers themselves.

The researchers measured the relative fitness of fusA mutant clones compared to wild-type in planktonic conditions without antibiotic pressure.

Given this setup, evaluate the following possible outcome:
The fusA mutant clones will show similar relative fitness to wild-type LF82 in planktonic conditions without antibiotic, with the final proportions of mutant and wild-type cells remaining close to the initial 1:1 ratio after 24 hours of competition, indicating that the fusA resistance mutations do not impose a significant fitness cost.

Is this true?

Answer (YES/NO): NO